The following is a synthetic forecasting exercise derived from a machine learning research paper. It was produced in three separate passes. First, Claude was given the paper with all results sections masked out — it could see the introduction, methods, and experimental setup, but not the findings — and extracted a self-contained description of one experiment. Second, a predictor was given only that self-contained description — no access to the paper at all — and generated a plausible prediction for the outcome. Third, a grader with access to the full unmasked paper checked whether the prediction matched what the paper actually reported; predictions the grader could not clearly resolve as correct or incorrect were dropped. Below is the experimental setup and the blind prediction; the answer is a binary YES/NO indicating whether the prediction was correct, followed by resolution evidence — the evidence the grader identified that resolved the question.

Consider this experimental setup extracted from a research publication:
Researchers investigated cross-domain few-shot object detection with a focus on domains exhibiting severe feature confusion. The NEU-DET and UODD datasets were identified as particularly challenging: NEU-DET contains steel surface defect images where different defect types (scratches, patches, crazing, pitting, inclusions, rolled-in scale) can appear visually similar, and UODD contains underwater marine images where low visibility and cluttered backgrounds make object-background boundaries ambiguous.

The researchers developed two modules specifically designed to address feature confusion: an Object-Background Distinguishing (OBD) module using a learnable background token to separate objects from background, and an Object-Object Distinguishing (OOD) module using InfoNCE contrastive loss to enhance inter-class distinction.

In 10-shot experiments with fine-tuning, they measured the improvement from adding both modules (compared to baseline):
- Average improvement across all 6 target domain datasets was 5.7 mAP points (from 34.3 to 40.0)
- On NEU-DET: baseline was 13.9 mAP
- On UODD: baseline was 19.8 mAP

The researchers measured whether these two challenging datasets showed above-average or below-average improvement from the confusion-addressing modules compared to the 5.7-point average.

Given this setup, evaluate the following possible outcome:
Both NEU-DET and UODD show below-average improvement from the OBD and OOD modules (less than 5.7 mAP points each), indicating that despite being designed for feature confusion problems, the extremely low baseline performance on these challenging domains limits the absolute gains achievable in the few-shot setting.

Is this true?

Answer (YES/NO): NO